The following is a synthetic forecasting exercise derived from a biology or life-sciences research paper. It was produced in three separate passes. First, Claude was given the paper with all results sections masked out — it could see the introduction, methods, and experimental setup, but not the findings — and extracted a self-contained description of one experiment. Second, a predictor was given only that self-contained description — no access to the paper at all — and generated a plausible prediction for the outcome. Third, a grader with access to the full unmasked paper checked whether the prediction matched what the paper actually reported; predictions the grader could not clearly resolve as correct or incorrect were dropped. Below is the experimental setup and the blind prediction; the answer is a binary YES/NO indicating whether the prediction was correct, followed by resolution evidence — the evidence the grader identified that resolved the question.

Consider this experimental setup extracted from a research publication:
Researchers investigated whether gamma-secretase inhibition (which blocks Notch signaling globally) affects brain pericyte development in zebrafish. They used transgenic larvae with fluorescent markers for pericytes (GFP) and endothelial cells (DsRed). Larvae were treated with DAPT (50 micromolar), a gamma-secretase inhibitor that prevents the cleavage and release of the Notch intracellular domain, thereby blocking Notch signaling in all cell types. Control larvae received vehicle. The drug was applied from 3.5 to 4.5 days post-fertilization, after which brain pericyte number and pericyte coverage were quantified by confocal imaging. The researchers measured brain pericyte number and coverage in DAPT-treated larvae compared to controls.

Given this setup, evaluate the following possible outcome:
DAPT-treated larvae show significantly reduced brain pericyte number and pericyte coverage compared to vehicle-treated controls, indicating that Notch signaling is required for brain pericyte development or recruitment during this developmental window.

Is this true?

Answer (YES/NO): YES